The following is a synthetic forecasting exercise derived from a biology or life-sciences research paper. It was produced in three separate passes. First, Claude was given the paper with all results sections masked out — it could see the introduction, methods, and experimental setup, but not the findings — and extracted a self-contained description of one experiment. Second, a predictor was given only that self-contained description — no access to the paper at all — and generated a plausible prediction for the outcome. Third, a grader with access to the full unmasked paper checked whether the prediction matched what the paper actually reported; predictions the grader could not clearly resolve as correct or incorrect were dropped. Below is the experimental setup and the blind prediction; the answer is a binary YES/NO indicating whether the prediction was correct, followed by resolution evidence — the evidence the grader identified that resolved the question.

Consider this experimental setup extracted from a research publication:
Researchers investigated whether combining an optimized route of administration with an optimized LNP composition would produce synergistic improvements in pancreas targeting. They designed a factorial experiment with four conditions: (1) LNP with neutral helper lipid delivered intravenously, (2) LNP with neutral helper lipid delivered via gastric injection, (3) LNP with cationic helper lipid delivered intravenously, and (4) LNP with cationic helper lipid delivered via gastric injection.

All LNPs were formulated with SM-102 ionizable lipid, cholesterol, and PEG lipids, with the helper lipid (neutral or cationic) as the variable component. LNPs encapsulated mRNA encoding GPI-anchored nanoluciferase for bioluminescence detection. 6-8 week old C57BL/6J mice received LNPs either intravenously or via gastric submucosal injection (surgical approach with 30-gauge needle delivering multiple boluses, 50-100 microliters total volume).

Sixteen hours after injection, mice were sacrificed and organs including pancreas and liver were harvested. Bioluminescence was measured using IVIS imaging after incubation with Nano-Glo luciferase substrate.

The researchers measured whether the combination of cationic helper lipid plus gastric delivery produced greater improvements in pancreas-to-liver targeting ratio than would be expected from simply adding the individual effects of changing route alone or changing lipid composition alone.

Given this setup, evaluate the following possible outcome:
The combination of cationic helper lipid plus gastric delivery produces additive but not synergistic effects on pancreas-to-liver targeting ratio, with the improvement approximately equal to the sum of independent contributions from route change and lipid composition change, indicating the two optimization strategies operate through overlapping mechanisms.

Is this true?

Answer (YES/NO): NO